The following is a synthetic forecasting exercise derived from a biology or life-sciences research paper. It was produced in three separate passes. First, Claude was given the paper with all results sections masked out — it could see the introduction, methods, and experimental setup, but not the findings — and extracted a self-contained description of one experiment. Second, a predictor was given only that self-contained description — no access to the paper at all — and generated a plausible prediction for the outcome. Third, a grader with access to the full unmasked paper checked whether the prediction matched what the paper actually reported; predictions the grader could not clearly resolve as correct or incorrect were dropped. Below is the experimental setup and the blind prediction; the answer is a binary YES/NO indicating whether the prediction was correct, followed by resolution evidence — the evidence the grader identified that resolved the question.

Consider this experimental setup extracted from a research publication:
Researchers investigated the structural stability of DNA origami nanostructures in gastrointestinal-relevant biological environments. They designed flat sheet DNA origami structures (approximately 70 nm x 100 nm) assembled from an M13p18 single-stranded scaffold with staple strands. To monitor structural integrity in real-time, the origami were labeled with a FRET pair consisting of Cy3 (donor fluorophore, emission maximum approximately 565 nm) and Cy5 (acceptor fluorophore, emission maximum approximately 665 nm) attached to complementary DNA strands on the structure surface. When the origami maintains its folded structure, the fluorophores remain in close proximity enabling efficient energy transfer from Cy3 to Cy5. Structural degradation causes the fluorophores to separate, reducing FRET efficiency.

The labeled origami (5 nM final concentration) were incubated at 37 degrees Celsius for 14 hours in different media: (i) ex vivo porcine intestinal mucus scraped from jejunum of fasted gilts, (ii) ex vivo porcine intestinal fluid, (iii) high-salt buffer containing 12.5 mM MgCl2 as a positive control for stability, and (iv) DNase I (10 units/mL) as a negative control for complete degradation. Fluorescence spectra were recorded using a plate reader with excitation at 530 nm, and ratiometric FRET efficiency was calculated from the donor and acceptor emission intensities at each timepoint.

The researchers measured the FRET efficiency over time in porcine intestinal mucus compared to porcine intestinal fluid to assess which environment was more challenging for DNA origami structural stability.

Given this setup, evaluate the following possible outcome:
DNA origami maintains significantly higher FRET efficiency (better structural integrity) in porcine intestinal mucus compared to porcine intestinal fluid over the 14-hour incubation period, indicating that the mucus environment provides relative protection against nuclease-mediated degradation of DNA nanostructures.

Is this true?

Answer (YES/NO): NO